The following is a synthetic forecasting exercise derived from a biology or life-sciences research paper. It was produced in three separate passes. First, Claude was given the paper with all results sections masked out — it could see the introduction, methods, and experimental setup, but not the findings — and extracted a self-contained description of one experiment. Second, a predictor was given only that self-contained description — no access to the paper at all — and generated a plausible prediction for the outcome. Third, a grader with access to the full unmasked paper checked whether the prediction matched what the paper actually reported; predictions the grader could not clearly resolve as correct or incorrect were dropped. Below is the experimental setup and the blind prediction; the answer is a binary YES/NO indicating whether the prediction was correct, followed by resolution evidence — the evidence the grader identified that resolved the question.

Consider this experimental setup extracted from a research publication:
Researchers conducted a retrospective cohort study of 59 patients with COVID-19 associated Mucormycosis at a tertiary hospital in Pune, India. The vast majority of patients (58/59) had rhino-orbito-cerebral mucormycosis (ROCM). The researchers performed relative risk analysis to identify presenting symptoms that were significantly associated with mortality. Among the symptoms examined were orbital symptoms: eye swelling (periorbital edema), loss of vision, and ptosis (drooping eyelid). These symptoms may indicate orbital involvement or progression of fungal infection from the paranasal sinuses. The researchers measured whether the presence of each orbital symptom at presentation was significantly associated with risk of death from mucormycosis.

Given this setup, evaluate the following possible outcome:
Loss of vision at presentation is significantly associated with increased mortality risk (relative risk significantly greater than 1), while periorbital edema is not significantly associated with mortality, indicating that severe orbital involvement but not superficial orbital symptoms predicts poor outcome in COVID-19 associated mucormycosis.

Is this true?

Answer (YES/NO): NO